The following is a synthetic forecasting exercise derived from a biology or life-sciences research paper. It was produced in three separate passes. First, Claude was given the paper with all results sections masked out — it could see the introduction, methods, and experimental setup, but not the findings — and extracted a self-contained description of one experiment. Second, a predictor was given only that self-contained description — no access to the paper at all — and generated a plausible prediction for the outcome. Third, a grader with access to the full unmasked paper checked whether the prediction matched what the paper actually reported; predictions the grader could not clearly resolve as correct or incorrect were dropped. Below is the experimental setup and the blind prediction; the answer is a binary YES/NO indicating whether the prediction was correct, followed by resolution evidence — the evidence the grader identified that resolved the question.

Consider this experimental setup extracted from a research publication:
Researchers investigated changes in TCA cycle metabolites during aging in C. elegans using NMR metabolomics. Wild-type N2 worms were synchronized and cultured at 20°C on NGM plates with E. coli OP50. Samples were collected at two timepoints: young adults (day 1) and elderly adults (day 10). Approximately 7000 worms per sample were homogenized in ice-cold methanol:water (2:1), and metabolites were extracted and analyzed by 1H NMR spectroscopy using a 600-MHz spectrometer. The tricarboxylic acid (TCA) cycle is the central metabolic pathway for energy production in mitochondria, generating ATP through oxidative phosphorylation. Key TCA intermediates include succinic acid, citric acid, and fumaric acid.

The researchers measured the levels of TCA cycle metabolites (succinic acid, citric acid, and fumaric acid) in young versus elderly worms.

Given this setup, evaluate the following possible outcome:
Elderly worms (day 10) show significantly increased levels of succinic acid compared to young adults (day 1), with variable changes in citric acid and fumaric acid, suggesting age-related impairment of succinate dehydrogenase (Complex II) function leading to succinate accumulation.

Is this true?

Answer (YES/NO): NO